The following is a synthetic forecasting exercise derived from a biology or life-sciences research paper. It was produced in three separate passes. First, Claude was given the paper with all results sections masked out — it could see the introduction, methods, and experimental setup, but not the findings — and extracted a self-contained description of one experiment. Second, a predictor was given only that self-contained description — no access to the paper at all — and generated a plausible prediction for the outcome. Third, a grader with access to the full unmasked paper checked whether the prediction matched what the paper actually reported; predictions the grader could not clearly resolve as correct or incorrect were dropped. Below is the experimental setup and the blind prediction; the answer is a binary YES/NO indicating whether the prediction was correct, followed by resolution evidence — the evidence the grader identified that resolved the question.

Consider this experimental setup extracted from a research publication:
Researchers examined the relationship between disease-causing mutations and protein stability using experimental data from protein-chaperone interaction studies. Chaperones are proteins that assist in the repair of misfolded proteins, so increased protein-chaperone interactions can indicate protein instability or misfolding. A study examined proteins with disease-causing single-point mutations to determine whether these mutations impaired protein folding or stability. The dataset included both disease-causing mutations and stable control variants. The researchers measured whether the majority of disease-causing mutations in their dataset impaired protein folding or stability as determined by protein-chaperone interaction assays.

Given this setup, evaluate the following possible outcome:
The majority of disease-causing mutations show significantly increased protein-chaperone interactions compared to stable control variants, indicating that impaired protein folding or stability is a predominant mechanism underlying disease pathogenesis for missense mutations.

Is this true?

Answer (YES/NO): NO